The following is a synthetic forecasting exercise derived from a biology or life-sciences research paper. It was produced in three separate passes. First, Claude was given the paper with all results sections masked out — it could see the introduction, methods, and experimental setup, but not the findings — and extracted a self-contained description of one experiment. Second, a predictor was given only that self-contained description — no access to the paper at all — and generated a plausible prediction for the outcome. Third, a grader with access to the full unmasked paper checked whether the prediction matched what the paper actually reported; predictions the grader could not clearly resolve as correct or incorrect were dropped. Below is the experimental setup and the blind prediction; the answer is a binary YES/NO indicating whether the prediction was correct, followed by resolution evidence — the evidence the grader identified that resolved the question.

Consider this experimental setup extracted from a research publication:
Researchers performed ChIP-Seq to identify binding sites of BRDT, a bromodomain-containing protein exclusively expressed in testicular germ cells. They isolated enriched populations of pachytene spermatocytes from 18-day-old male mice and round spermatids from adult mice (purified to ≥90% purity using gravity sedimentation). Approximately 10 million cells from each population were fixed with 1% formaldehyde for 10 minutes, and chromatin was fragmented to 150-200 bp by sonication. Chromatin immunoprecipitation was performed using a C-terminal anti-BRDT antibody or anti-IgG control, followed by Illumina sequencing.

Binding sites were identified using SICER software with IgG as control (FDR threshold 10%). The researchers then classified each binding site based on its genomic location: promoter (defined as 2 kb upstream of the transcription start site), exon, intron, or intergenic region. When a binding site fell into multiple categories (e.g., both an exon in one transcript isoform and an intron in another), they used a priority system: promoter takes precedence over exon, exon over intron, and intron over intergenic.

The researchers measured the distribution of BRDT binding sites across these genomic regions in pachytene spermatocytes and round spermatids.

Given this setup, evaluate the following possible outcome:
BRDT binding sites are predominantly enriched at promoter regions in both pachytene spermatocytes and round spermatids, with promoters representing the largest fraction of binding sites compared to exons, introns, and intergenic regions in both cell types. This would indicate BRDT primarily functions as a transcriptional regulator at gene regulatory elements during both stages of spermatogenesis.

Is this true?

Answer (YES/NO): NO